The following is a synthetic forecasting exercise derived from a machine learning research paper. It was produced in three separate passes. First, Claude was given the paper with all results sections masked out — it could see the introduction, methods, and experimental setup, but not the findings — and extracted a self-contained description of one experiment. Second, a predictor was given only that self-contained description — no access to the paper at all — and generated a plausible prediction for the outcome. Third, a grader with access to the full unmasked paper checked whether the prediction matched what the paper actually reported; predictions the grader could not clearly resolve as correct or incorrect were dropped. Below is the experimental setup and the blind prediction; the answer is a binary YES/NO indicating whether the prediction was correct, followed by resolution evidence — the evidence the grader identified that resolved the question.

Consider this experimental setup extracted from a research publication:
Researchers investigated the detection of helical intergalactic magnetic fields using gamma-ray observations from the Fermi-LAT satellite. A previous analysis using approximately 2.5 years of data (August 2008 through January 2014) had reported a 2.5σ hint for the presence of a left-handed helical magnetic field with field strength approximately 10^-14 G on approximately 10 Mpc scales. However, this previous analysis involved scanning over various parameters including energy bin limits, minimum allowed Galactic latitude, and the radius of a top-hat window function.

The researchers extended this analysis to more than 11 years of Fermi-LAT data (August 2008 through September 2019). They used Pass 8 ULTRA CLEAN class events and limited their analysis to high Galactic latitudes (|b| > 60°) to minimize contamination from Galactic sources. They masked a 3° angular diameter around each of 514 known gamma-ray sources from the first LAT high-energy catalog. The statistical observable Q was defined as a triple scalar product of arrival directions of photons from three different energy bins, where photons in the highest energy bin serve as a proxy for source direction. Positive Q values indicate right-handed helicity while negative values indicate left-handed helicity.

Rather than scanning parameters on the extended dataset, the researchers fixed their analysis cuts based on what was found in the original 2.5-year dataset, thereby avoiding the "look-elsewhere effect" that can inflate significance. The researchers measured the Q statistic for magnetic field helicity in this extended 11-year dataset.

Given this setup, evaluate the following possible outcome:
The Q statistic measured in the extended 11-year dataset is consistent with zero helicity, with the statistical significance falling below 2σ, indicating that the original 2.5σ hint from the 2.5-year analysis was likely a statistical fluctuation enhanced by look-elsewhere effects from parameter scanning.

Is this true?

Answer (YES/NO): YES